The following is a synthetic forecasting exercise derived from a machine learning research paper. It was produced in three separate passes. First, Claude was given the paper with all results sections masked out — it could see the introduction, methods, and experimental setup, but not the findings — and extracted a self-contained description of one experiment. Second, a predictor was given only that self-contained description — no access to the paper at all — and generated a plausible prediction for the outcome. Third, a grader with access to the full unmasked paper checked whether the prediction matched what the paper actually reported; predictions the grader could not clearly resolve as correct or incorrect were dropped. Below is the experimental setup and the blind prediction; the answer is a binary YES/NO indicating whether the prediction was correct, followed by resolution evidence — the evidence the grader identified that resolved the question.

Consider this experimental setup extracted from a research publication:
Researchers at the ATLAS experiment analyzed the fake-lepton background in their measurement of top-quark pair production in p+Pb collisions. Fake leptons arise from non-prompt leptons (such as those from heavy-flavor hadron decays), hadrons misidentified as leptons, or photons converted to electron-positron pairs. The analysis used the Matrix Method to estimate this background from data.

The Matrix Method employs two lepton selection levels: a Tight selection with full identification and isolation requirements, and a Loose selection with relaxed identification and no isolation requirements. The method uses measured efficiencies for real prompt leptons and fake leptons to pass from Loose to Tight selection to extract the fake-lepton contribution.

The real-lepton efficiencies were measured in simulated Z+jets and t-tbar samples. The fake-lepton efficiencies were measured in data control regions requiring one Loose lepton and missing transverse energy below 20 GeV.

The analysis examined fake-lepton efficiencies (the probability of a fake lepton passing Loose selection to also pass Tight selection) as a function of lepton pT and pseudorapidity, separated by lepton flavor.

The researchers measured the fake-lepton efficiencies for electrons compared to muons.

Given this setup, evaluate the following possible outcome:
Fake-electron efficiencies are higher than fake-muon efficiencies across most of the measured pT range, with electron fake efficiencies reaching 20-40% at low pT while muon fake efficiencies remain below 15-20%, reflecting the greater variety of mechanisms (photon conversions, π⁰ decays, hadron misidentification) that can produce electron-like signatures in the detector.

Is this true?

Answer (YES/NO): NO